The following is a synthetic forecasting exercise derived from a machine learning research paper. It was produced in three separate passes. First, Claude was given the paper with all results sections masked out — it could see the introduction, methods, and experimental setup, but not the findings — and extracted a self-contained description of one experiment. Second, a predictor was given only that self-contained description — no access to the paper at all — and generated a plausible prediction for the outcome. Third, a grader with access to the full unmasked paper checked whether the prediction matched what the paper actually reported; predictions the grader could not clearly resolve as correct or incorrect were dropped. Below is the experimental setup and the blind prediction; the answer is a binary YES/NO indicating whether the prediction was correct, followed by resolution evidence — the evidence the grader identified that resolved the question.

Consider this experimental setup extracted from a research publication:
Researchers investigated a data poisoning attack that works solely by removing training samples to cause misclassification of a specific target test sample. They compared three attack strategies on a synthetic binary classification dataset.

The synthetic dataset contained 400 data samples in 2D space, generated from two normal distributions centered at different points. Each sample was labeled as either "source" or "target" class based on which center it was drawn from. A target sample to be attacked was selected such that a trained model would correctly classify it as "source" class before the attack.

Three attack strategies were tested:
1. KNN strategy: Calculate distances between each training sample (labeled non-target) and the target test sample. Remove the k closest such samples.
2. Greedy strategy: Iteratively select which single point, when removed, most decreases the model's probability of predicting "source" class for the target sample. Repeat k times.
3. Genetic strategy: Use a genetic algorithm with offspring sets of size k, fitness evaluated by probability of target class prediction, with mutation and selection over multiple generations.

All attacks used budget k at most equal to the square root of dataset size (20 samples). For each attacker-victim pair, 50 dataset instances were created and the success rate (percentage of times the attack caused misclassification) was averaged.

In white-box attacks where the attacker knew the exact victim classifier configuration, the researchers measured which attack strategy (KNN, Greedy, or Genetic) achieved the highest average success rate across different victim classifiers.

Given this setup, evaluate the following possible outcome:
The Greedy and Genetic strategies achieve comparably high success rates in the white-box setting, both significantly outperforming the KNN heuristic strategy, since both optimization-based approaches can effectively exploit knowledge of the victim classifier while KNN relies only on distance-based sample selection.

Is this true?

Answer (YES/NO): NO